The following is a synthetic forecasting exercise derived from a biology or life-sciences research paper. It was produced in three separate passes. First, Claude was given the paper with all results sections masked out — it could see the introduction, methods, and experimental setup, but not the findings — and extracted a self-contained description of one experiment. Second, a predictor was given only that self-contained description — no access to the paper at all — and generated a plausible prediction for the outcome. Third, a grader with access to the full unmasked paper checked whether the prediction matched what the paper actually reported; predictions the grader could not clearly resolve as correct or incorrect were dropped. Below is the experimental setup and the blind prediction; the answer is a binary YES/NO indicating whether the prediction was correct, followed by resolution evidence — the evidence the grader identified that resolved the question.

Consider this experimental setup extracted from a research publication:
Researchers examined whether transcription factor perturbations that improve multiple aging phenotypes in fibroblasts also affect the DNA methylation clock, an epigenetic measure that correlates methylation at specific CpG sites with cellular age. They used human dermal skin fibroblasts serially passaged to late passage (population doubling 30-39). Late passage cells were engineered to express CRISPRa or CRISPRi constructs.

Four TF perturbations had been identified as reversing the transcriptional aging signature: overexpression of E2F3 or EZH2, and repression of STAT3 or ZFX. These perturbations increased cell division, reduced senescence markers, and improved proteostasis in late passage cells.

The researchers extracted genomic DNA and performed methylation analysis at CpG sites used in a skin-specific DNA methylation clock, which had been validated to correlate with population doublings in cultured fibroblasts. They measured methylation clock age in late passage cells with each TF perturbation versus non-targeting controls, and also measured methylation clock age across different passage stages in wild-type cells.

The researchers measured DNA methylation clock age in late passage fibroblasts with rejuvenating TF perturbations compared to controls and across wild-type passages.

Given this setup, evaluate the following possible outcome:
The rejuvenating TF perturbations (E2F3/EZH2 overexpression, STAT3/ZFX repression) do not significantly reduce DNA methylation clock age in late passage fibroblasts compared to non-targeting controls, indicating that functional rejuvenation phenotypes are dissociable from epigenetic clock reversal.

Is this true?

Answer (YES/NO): YES